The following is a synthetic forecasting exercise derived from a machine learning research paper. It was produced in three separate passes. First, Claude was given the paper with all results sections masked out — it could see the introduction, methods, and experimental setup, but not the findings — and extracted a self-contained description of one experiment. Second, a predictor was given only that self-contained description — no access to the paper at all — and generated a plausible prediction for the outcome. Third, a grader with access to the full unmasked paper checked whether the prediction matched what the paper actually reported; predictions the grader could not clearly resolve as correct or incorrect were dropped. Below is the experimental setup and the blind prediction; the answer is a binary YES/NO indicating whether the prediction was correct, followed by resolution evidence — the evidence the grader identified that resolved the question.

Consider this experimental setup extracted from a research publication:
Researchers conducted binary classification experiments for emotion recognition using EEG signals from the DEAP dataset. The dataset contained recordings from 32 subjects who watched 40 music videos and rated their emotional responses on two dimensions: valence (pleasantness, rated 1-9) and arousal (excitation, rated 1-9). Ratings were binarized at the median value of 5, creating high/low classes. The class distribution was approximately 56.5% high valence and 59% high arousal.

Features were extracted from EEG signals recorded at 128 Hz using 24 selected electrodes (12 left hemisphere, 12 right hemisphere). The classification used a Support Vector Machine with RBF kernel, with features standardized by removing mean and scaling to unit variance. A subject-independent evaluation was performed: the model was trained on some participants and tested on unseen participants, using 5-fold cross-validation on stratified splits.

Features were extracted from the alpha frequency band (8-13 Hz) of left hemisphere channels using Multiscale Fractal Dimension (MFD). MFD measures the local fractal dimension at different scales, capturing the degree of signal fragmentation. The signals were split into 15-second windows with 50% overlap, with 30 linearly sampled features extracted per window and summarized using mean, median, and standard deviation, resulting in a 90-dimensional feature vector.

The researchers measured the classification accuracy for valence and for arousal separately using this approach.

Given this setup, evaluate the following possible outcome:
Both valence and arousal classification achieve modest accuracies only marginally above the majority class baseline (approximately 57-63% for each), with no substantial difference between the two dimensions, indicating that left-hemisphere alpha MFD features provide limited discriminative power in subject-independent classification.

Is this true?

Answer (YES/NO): NO